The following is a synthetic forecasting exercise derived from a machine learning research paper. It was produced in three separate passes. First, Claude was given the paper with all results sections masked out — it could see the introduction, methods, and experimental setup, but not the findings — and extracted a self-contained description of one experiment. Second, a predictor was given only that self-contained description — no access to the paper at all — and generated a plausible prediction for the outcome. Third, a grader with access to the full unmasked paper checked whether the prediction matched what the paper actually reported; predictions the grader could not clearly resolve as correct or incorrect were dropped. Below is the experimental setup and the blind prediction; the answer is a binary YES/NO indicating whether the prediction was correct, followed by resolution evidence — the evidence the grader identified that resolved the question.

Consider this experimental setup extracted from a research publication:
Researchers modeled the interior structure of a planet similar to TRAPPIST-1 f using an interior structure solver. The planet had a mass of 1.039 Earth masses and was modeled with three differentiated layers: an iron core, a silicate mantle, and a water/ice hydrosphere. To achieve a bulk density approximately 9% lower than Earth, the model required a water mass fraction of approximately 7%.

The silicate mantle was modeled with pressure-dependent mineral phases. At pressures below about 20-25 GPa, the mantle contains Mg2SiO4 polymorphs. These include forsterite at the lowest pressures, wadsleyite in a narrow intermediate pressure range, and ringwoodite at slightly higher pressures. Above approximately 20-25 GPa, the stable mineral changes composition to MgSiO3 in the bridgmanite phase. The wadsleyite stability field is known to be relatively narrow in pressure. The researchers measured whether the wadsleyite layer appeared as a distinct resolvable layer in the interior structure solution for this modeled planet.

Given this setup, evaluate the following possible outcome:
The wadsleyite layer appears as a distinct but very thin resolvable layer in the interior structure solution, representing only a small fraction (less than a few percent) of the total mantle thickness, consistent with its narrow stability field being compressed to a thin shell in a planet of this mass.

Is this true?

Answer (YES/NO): NO